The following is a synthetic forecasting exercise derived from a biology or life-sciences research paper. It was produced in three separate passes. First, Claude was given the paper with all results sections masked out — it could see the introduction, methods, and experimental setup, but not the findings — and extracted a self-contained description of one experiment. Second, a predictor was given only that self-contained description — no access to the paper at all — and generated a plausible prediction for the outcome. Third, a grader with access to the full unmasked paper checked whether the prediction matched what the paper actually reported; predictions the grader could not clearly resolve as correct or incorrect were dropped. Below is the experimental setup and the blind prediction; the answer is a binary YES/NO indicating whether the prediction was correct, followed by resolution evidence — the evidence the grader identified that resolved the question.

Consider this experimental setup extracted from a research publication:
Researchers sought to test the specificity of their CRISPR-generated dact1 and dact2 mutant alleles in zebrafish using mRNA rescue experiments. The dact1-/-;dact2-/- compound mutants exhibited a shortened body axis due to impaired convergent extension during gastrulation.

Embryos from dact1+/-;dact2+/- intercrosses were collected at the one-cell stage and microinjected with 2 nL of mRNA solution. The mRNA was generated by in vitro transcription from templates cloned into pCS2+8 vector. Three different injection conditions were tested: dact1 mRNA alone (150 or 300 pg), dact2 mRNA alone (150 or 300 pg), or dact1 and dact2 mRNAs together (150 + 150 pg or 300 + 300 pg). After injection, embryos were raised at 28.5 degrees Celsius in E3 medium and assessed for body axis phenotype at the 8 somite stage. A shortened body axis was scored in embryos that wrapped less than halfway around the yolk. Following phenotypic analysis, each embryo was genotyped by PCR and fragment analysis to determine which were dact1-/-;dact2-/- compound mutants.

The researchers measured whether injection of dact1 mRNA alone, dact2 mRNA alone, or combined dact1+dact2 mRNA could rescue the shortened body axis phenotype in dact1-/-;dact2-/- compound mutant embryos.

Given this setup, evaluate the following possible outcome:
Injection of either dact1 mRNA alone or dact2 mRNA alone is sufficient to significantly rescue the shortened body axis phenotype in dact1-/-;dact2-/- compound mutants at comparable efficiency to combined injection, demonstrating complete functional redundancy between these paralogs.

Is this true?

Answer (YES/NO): NO